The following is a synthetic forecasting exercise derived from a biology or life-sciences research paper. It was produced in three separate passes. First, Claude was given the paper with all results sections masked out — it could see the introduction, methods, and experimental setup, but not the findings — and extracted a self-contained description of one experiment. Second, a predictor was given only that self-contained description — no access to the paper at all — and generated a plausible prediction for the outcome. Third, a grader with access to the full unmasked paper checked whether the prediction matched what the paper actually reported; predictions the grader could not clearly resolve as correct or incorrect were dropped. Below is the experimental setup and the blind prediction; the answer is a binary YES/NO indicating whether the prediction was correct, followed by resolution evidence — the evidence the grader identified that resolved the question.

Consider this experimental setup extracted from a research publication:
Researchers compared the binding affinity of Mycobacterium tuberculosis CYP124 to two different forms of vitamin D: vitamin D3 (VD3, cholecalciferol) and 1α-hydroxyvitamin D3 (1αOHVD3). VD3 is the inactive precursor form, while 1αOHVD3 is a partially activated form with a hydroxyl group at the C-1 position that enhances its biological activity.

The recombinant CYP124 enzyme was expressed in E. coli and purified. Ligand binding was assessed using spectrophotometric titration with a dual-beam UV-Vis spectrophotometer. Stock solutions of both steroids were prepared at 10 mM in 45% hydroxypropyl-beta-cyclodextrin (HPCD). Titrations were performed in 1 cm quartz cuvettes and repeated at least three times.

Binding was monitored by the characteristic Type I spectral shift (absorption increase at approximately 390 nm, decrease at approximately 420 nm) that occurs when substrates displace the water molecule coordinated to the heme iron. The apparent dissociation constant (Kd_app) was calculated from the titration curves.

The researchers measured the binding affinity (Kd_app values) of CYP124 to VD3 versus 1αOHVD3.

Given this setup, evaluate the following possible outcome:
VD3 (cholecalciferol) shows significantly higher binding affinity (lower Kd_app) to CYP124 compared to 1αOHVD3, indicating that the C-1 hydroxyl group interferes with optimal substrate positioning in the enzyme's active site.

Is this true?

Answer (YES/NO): NO